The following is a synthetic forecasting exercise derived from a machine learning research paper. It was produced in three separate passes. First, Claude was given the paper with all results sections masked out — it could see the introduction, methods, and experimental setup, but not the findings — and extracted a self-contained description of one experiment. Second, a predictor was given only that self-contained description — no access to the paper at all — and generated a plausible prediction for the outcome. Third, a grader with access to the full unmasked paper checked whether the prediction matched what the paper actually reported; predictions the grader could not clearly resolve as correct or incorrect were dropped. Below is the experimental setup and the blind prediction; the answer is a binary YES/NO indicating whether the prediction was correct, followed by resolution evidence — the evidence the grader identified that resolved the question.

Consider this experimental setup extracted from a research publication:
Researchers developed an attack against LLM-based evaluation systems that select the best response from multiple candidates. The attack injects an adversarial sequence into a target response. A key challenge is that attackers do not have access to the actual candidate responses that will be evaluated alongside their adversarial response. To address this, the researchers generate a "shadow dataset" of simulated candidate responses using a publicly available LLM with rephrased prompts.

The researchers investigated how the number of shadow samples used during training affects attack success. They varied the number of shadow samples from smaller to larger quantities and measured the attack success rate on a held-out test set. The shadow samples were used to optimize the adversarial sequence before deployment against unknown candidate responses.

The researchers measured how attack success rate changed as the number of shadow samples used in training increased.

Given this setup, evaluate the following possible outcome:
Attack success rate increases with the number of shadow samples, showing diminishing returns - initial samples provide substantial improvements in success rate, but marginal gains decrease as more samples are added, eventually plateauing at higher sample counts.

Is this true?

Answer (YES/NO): NO